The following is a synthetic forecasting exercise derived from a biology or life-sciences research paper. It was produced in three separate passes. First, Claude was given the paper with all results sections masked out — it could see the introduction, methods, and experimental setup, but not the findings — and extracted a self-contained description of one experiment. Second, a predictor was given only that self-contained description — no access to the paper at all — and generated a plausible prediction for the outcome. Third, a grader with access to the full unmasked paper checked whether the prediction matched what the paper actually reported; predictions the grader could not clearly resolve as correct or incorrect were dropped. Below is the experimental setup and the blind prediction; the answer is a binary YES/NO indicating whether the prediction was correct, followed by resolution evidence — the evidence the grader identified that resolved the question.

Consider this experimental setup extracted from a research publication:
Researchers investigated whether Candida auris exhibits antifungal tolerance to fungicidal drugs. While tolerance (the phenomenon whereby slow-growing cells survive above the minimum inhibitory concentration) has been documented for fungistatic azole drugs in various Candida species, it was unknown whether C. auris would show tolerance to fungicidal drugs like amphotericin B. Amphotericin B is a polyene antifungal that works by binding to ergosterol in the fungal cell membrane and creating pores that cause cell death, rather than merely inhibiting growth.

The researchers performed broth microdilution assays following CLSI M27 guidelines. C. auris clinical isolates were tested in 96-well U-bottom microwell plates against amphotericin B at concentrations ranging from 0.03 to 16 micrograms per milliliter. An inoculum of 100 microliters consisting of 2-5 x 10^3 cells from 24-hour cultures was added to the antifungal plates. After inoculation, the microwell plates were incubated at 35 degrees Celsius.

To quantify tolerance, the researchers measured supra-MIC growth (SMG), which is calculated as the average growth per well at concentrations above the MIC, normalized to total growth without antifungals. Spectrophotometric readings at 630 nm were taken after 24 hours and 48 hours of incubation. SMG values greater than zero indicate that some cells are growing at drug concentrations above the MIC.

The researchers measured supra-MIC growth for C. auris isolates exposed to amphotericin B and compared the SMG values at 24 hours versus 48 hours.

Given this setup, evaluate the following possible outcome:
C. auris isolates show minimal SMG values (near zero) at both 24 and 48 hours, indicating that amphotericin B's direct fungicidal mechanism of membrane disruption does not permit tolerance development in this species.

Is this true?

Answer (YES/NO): NO